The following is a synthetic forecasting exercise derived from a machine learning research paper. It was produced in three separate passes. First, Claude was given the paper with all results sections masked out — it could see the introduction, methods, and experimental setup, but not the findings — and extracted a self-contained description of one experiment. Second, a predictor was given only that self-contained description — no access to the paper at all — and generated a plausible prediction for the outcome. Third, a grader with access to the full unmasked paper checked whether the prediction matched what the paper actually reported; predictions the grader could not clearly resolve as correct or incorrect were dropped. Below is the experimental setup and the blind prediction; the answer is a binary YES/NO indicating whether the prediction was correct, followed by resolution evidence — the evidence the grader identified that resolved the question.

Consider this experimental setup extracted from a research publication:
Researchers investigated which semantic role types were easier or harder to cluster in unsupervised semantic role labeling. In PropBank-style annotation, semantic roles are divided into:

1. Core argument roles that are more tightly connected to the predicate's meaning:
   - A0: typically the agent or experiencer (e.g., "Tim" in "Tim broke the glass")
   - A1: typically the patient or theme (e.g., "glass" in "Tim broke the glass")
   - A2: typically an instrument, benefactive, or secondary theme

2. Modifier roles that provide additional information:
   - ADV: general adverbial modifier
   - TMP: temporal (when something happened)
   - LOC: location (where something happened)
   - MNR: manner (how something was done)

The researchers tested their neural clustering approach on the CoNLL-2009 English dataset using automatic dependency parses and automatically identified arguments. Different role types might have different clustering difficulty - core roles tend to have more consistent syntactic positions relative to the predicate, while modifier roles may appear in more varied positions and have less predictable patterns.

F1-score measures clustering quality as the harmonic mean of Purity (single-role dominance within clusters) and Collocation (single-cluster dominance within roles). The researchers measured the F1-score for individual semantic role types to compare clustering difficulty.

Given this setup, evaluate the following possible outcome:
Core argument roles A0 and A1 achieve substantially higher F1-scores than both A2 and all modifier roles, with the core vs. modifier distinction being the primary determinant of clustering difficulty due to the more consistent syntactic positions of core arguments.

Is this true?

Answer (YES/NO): NO